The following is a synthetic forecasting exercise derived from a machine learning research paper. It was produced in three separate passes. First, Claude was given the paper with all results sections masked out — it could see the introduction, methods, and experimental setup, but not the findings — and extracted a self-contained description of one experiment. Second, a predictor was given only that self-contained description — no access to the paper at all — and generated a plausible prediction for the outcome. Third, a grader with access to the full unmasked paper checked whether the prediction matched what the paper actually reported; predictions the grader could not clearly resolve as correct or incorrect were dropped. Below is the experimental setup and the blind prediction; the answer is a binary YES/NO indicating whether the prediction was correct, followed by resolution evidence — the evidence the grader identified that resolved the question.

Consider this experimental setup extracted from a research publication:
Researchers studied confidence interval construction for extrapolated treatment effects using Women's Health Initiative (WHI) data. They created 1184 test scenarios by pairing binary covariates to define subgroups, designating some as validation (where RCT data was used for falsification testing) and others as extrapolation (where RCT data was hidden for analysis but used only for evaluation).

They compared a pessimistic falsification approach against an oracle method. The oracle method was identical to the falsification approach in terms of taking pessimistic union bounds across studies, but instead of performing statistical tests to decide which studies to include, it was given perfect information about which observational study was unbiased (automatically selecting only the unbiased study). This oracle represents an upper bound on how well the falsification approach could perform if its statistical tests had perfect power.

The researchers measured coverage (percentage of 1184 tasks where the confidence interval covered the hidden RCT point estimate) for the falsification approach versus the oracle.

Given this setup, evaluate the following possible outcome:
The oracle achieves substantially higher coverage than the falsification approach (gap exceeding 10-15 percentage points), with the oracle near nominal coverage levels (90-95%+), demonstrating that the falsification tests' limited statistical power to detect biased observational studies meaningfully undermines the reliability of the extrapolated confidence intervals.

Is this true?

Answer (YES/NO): NO